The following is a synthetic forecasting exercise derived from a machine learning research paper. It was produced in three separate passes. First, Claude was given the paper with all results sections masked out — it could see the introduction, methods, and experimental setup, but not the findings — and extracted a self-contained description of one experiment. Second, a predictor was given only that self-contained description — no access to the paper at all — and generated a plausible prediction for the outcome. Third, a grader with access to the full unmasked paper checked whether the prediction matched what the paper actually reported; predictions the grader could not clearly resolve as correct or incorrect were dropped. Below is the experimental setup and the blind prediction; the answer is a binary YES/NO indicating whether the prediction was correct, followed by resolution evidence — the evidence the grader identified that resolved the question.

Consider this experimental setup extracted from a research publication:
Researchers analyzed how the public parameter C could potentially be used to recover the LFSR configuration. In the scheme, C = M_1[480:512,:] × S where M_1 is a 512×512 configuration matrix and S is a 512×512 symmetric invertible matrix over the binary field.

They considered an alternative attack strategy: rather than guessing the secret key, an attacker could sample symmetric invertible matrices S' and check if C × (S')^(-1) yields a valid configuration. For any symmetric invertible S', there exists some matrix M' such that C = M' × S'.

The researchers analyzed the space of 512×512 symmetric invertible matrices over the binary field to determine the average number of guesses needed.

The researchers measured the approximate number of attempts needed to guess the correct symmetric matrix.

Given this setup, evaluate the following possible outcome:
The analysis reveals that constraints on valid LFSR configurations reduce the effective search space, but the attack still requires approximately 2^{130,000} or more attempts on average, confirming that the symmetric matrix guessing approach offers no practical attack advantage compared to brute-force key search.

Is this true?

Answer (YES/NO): NO